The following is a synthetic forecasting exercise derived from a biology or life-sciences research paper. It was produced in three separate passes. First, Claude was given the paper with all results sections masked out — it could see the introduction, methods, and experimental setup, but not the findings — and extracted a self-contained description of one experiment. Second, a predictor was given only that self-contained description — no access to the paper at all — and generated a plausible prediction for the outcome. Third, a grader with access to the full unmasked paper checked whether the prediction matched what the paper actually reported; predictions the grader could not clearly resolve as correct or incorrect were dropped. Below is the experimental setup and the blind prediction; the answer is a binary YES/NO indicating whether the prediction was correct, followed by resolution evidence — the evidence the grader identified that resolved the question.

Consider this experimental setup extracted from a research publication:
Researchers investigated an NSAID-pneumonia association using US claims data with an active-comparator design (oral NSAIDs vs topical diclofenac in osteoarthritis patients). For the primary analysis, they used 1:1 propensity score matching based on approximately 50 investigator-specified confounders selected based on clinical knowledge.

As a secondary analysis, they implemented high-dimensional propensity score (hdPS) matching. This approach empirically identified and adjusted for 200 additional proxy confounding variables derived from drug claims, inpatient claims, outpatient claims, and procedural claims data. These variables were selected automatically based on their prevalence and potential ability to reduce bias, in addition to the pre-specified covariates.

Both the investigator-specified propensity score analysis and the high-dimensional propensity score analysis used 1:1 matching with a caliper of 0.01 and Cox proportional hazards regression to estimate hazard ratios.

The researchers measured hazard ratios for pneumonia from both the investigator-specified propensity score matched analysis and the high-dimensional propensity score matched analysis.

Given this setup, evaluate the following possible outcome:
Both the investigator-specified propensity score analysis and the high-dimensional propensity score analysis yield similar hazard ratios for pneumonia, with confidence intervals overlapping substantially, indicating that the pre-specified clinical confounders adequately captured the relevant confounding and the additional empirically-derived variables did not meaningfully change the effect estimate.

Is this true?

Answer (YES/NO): YES